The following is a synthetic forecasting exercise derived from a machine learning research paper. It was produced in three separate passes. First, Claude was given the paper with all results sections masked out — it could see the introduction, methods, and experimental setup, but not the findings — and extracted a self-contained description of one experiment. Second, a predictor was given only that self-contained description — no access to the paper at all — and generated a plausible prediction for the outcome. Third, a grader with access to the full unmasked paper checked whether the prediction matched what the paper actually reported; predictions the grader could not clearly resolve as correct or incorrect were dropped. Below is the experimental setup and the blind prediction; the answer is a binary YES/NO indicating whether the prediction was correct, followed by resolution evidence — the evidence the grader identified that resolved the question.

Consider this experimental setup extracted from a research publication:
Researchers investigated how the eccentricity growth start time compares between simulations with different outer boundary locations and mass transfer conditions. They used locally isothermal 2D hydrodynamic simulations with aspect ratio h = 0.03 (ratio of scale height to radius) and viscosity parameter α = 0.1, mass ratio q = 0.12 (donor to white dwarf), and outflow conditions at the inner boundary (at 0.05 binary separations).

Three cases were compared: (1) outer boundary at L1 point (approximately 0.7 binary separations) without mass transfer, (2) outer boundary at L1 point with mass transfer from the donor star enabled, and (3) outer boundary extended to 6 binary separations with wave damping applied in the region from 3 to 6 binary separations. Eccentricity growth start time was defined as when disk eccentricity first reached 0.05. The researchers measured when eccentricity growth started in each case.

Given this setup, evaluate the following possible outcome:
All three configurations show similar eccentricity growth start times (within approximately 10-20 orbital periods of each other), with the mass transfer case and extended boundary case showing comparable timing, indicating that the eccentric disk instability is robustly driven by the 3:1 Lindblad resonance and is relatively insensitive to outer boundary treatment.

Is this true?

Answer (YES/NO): NO